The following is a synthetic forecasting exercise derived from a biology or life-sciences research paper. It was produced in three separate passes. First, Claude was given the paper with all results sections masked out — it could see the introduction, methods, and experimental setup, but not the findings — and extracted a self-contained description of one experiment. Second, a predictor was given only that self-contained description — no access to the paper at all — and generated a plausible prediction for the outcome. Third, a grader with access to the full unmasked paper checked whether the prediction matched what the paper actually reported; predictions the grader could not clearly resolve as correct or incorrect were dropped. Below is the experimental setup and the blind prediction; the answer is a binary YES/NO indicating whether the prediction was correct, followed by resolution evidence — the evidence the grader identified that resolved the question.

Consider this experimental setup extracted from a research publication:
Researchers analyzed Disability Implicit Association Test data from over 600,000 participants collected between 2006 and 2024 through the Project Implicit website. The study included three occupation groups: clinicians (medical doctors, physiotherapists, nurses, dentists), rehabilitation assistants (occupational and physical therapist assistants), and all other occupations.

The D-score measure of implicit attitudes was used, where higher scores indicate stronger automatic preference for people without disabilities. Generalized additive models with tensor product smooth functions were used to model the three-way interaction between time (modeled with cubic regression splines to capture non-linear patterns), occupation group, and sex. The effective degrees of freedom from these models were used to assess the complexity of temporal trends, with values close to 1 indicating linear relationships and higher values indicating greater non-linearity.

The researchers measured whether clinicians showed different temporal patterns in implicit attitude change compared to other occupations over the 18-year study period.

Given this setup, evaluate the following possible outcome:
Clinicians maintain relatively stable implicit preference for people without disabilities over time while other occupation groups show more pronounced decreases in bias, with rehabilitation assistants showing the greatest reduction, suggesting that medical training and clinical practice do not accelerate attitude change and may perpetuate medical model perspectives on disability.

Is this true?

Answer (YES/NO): NO